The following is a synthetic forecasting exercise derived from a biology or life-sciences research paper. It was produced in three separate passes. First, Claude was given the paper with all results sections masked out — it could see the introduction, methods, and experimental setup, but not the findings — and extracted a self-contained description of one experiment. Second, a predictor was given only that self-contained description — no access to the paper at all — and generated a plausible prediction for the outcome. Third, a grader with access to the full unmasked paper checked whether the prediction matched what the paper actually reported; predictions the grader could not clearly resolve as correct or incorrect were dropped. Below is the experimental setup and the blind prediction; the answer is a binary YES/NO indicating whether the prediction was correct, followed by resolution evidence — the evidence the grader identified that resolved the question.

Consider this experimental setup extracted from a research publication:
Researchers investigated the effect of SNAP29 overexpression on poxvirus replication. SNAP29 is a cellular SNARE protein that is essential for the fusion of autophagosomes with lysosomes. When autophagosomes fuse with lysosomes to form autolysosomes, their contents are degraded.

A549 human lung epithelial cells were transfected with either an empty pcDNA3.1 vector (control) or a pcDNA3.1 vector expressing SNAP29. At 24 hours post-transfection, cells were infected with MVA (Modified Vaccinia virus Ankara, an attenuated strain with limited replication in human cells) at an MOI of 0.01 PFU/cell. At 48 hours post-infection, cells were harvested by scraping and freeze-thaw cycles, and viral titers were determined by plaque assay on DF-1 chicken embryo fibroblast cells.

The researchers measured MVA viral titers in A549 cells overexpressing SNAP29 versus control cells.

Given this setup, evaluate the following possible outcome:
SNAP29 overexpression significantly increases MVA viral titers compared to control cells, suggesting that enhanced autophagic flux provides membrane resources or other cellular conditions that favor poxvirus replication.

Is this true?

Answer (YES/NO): NO